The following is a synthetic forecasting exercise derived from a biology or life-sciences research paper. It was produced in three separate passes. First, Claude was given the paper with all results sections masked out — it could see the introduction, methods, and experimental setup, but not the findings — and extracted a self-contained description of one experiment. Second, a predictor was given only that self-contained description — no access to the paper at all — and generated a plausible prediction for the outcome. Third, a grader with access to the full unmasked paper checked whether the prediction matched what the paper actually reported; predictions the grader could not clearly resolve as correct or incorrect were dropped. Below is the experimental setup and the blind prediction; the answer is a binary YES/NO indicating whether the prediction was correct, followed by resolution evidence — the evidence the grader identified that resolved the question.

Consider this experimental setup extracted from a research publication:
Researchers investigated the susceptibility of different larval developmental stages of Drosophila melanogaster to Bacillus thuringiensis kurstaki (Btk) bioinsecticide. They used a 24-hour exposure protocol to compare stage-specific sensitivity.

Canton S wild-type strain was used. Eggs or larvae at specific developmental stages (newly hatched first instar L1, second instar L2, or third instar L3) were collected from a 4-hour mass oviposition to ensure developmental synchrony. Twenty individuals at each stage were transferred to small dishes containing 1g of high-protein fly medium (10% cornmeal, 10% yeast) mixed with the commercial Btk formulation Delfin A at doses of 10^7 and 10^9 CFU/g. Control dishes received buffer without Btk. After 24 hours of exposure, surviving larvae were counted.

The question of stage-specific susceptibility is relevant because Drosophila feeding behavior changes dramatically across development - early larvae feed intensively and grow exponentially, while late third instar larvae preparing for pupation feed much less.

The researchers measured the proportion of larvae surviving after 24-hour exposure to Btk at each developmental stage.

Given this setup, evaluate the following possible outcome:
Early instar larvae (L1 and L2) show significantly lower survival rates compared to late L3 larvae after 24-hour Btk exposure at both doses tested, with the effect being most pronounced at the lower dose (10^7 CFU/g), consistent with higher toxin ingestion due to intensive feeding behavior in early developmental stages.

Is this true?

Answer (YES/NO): NO